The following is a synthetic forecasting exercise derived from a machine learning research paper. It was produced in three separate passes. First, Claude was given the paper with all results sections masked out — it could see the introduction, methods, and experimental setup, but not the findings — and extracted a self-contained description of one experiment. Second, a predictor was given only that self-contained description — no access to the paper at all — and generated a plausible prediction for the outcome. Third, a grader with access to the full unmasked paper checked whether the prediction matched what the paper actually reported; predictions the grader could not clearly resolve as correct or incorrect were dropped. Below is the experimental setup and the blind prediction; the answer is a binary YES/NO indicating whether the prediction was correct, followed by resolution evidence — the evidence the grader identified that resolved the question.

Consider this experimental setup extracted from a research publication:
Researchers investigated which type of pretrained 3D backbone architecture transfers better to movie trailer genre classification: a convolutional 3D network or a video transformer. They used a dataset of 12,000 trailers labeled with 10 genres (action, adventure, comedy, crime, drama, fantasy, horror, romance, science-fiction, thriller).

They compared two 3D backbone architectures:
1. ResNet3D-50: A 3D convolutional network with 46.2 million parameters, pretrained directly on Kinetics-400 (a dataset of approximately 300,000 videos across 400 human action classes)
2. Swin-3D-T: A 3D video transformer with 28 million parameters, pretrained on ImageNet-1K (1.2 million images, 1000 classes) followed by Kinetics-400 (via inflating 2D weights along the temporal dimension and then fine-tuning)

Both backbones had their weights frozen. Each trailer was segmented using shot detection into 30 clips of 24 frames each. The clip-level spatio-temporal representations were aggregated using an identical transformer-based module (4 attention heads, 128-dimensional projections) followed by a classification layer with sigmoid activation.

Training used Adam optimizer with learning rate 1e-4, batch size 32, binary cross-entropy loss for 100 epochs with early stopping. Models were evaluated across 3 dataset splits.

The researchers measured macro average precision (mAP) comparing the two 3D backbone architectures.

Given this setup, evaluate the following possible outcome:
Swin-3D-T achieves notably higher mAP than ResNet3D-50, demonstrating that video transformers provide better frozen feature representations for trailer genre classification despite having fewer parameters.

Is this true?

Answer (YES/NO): YES